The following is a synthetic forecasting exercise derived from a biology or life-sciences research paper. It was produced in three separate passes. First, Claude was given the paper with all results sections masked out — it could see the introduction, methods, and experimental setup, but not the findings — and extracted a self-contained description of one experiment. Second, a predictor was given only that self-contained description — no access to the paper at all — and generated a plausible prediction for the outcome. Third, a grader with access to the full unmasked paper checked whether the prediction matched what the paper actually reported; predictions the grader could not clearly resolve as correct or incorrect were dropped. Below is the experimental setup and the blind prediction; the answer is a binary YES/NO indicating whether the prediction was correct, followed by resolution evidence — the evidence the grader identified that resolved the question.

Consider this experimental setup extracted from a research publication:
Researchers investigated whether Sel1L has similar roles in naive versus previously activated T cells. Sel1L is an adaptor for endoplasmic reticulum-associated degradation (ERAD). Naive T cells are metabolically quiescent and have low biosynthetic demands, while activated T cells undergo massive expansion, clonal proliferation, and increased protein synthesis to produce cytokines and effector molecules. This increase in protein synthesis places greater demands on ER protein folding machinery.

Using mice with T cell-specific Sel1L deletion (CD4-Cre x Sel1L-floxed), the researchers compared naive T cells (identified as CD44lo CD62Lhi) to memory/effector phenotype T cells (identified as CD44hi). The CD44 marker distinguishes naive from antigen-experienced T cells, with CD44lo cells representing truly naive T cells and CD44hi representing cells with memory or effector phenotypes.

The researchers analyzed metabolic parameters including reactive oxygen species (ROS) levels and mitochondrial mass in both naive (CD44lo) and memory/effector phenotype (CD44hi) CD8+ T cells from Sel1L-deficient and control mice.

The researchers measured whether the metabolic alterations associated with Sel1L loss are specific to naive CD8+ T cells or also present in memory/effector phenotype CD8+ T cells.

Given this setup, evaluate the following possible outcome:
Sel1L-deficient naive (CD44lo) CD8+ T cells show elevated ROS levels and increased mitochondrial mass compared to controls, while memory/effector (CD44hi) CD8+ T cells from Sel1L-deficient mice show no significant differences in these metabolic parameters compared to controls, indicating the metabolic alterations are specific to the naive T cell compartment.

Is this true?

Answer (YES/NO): NO